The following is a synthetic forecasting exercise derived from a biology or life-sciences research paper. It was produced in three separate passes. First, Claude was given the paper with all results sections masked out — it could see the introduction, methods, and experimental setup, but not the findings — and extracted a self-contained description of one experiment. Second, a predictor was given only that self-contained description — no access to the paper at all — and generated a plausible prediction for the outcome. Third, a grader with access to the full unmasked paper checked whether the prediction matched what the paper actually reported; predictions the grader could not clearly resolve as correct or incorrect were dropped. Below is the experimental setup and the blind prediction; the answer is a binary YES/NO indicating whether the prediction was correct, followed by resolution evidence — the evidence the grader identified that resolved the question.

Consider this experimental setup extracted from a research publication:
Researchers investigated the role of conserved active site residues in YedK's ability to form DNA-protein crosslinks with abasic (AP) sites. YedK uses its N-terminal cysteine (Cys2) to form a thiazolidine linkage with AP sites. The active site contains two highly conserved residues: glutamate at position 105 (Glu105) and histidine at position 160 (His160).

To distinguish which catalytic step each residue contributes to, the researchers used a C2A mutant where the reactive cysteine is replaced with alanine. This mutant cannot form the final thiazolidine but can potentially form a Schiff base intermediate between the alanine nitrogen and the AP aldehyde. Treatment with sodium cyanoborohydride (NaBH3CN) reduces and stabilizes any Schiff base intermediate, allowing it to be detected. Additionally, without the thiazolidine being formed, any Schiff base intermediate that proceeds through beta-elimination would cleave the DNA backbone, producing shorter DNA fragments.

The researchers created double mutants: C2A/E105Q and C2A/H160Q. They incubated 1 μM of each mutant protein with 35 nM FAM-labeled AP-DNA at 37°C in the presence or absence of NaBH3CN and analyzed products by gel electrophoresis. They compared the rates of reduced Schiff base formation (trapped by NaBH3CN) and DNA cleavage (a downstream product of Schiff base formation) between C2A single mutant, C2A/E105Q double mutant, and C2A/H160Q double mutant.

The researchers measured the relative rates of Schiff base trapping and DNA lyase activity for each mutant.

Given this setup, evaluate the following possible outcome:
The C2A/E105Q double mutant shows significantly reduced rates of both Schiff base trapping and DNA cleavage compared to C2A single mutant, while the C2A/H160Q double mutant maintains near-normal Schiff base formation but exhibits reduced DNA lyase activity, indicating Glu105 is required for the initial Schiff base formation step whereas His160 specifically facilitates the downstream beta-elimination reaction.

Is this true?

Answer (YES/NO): NO